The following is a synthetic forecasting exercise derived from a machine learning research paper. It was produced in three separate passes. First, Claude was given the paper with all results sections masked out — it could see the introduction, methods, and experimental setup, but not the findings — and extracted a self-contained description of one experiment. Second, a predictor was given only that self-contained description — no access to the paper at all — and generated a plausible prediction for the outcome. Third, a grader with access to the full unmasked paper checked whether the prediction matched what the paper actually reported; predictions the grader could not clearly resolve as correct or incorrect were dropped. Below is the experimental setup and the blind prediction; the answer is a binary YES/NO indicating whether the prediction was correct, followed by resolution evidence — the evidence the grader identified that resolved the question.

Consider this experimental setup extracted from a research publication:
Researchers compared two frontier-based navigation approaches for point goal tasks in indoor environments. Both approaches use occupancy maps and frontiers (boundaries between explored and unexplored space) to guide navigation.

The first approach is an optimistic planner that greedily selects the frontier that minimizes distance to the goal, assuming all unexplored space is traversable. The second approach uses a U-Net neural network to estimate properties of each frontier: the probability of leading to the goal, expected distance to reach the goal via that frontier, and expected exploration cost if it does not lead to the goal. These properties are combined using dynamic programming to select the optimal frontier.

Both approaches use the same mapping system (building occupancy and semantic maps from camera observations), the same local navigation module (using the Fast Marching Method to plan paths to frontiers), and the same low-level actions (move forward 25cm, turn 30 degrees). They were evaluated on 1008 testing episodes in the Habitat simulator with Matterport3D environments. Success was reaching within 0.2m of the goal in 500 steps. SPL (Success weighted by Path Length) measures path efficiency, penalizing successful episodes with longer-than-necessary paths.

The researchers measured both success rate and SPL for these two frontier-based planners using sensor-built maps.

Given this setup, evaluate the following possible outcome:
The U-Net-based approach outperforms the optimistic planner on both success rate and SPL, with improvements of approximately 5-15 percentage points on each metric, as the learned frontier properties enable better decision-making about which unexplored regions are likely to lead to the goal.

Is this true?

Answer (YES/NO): NO